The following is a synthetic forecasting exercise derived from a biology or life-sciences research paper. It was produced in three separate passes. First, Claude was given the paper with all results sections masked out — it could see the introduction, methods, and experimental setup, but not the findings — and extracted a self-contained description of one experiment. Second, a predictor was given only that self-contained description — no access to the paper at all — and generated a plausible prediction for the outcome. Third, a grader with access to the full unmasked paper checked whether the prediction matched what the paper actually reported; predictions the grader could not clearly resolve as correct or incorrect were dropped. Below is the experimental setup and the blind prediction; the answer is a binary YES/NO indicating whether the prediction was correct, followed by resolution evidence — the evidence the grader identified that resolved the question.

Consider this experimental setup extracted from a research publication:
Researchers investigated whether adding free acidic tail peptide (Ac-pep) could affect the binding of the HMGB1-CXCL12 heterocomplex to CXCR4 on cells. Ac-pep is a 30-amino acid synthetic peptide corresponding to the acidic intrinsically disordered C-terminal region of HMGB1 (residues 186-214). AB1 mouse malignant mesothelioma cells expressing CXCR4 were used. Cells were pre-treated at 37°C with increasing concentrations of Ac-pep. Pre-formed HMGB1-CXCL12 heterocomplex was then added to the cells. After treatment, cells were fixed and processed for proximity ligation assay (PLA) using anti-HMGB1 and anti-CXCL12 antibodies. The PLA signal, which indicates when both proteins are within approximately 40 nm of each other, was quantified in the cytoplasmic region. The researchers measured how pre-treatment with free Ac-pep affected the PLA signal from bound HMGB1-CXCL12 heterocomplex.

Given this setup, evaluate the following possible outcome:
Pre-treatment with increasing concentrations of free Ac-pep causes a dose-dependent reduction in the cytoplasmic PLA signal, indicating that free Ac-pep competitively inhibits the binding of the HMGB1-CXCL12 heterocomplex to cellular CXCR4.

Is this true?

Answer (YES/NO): YES